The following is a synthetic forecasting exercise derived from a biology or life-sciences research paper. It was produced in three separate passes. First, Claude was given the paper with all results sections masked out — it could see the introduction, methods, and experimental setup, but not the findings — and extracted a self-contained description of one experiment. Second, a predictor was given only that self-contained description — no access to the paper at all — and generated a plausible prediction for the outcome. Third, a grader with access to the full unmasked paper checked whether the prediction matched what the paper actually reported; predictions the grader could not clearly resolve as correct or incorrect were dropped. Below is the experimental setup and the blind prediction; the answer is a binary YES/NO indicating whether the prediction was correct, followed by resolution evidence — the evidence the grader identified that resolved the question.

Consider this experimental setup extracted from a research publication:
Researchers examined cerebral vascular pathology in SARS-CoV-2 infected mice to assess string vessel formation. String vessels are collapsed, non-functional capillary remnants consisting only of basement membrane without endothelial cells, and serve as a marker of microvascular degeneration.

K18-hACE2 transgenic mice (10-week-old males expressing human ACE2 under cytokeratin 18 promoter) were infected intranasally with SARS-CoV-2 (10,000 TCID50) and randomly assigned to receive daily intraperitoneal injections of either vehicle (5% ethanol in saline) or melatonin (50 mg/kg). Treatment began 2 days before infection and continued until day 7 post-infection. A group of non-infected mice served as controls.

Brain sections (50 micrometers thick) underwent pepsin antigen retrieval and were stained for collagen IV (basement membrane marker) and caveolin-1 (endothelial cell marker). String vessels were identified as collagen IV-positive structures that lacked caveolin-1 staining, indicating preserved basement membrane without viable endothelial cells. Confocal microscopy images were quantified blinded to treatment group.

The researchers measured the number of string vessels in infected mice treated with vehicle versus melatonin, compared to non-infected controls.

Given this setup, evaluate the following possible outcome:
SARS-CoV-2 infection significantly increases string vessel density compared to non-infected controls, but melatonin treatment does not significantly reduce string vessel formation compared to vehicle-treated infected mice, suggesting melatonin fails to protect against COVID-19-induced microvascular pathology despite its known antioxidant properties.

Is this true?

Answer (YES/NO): NO